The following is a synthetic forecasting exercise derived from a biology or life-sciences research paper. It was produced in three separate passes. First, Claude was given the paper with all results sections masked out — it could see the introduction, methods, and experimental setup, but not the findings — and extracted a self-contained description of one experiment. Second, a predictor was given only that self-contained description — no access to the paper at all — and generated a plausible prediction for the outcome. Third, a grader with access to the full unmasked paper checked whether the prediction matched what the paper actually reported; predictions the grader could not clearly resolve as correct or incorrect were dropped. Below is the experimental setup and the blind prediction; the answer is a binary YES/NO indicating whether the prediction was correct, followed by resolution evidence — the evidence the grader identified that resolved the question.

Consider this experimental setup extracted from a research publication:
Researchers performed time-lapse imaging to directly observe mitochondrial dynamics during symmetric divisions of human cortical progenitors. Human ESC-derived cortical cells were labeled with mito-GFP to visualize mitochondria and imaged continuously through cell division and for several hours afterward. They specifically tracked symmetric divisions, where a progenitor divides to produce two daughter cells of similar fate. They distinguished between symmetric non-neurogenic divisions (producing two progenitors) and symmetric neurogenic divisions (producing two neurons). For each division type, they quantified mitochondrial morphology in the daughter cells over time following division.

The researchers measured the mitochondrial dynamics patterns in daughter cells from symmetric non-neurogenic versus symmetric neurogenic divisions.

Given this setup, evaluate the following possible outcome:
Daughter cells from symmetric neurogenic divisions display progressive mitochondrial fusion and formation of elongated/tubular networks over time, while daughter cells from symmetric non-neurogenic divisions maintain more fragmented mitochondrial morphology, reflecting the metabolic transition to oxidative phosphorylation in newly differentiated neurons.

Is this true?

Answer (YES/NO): NO